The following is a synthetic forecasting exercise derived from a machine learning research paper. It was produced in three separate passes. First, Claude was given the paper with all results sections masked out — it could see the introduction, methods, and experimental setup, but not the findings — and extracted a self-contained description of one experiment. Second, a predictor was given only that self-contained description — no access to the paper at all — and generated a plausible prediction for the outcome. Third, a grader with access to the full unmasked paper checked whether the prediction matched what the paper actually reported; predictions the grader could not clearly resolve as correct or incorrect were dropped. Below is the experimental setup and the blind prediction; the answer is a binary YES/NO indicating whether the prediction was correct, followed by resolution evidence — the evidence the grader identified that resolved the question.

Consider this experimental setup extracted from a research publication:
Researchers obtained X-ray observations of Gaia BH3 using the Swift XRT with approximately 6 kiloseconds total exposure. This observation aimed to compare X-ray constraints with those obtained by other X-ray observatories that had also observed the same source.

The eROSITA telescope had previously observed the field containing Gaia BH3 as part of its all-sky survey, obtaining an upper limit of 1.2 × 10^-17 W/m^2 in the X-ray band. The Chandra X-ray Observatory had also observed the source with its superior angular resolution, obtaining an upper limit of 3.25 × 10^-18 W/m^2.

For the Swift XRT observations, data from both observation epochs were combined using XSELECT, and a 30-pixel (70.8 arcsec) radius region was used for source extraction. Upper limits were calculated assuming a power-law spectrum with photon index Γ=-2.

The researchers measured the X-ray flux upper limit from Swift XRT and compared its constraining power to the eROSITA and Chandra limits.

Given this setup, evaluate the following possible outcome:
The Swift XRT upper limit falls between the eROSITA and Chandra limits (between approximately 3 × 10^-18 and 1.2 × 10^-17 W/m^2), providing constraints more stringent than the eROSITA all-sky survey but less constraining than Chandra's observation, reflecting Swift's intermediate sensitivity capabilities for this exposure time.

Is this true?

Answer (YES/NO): NO